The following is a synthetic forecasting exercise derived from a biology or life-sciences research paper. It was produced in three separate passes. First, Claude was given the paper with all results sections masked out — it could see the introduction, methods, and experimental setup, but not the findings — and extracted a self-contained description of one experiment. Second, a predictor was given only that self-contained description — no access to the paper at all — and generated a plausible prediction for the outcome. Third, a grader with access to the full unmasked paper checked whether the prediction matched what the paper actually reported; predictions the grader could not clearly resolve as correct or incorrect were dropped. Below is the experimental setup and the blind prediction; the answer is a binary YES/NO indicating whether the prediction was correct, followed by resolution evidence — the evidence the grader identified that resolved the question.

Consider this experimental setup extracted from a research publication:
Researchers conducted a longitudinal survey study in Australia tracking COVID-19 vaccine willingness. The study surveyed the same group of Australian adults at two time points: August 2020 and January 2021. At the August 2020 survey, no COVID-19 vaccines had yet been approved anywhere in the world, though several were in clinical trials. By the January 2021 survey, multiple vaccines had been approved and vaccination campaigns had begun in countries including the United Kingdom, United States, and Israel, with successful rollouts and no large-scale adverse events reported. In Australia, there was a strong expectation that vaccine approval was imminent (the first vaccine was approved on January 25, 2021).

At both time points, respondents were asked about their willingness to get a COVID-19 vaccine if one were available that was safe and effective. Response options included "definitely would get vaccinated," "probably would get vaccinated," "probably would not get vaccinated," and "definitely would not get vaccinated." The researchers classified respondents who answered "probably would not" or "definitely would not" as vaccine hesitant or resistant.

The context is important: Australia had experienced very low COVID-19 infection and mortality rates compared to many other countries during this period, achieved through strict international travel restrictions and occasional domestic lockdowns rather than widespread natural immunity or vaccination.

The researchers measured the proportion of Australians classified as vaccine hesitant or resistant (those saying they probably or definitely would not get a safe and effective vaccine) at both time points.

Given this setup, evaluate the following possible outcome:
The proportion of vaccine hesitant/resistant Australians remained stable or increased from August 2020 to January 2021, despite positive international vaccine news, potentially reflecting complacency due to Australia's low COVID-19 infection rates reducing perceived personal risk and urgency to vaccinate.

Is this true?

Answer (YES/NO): YES